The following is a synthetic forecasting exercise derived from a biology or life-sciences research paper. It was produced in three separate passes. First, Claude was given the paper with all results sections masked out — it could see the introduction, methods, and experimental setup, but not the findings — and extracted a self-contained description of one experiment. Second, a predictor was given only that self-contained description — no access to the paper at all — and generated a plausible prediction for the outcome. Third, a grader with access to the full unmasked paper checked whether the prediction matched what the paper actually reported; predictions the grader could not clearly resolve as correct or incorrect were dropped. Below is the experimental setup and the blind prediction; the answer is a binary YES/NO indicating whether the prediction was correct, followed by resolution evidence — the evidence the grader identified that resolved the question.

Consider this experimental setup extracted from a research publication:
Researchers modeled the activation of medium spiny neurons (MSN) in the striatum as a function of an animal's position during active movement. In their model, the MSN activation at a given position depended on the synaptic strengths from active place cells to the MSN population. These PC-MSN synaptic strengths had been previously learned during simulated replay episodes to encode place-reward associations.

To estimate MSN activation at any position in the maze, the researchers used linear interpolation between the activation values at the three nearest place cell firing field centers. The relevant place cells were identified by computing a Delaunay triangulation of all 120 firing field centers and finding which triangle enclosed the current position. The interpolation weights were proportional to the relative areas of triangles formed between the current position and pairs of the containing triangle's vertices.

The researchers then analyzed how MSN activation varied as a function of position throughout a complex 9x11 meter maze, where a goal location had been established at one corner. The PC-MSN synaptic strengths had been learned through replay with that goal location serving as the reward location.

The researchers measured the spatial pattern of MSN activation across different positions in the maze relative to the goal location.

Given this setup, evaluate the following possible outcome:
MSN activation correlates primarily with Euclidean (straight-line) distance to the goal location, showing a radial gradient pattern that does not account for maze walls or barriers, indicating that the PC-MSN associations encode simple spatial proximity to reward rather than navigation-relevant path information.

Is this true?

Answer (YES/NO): NO